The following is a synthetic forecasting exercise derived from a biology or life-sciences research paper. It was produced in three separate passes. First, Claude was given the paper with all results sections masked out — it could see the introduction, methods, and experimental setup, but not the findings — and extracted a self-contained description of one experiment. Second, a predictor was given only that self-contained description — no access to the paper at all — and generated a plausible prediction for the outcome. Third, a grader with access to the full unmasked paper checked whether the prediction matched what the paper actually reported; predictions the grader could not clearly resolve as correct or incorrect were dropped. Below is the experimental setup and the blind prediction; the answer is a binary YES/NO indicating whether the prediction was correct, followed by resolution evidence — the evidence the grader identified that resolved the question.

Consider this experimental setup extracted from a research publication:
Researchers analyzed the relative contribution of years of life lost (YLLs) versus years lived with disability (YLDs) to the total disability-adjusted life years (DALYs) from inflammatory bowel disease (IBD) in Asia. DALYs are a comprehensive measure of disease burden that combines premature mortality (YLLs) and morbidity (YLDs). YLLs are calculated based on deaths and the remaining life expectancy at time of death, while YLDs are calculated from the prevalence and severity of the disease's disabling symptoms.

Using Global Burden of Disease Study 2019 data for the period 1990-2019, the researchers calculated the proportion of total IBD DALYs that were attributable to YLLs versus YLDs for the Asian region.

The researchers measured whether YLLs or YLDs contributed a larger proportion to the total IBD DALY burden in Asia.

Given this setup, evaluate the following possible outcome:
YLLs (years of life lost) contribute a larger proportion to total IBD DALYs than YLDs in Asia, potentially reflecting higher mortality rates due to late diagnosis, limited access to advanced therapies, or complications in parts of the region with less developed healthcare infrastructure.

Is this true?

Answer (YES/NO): YES